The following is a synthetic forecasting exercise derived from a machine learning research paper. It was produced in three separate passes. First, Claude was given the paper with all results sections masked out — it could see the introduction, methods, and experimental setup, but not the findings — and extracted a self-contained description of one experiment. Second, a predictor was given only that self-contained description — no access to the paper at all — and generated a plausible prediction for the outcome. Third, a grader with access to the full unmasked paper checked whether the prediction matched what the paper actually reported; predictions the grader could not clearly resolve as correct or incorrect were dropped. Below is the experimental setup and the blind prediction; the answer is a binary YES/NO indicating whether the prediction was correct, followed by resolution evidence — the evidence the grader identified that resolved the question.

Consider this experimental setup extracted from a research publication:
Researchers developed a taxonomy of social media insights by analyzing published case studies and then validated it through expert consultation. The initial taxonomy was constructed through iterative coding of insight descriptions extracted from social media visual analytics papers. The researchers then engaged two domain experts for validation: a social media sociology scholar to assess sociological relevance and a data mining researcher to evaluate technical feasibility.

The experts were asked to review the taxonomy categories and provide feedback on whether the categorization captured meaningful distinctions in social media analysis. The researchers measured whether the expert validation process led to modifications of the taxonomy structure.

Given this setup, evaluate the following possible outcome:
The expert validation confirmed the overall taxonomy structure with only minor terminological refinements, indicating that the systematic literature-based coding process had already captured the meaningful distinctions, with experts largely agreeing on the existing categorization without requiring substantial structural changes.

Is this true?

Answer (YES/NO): NO